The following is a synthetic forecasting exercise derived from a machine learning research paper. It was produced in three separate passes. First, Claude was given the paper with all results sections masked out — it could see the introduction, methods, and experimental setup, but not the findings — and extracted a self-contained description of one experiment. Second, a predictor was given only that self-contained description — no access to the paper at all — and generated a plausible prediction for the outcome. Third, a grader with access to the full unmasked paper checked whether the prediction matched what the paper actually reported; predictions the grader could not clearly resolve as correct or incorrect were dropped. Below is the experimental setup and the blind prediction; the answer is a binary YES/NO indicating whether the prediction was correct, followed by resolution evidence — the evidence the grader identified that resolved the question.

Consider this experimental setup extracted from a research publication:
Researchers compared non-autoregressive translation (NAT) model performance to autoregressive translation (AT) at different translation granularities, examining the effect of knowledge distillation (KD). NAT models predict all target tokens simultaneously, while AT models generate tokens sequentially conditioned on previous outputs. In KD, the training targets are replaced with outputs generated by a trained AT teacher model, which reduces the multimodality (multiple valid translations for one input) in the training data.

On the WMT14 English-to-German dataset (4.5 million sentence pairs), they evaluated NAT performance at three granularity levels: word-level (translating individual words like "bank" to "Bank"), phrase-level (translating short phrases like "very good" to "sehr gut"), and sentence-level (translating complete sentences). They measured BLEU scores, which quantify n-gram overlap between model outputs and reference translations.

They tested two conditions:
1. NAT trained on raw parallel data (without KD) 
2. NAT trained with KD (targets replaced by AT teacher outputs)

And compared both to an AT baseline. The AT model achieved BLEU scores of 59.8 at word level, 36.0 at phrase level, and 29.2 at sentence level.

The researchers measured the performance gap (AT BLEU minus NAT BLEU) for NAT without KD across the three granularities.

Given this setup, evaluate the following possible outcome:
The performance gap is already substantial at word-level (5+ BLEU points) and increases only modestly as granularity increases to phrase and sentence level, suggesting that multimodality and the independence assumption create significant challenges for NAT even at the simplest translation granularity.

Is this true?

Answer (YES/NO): NO